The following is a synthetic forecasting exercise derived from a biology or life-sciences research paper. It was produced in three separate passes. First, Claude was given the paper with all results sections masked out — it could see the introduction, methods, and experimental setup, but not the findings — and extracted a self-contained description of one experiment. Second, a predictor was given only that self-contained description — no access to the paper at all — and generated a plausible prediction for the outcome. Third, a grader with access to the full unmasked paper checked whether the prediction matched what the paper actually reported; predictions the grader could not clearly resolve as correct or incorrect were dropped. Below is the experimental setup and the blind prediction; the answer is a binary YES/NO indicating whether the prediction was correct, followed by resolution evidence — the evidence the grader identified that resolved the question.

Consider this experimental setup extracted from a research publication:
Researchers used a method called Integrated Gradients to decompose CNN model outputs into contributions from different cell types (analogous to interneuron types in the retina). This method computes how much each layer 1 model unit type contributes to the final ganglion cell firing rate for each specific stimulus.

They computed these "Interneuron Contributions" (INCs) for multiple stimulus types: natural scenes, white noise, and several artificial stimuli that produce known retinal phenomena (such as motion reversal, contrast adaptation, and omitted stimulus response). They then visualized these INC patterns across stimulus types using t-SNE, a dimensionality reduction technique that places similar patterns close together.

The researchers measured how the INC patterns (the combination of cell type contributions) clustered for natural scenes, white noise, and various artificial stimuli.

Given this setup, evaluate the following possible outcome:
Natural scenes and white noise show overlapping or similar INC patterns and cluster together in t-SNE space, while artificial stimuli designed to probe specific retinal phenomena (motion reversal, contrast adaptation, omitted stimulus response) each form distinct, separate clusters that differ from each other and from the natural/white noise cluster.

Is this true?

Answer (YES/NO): NO